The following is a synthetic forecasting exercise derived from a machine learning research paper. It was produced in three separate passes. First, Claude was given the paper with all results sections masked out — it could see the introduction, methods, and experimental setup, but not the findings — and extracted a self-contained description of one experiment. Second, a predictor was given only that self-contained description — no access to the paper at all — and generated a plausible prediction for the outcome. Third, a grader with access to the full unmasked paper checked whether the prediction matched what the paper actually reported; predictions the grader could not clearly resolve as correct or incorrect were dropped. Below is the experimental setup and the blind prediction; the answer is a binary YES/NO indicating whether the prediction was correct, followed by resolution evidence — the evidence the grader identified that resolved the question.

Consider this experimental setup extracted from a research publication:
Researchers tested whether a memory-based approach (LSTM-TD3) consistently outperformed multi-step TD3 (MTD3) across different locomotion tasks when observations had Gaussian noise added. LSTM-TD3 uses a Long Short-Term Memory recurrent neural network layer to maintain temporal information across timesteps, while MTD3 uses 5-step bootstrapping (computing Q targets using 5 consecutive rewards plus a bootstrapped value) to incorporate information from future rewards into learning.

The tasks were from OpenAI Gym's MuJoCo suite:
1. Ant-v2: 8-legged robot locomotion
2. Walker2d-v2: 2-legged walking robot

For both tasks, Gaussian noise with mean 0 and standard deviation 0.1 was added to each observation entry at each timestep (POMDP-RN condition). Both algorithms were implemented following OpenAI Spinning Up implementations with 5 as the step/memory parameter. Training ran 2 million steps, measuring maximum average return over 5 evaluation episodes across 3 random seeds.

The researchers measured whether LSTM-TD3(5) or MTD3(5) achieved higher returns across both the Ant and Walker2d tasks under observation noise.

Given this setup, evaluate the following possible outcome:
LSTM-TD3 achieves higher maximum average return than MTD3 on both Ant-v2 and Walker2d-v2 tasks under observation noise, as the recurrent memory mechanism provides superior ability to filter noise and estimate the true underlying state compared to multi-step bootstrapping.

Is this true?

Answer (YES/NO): NO